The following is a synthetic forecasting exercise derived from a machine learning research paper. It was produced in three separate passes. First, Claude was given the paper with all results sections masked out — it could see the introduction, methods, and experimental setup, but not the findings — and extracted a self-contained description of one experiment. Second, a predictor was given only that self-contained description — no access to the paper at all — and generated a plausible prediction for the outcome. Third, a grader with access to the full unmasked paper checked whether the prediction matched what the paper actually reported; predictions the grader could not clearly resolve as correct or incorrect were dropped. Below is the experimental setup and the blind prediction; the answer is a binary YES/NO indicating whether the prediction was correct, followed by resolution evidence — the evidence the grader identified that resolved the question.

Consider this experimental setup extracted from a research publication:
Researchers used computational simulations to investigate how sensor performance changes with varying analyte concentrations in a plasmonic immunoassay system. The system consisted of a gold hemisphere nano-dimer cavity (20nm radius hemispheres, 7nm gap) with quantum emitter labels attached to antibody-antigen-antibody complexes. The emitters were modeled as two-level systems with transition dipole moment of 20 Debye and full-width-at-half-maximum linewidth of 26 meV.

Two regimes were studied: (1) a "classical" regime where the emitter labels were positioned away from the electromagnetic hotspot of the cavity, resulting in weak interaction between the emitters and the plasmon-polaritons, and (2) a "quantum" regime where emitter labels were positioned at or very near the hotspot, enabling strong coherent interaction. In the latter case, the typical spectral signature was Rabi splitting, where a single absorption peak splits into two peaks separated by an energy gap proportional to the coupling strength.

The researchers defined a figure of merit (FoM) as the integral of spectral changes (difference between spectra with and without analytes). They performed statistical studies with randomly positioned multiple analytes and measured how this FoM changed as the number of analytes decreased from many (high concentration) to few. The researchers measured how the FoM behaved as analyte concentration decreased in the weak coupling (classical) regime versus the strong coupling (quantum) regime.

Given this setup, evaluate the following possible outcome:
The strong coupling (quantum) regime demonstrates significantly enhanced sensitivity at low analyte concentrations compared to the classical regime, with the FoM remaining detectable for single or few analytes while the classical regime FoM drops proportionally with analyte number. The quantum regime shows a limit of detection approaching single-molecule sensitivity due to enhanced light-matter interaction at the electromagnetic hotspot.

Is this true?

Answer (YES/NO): YES